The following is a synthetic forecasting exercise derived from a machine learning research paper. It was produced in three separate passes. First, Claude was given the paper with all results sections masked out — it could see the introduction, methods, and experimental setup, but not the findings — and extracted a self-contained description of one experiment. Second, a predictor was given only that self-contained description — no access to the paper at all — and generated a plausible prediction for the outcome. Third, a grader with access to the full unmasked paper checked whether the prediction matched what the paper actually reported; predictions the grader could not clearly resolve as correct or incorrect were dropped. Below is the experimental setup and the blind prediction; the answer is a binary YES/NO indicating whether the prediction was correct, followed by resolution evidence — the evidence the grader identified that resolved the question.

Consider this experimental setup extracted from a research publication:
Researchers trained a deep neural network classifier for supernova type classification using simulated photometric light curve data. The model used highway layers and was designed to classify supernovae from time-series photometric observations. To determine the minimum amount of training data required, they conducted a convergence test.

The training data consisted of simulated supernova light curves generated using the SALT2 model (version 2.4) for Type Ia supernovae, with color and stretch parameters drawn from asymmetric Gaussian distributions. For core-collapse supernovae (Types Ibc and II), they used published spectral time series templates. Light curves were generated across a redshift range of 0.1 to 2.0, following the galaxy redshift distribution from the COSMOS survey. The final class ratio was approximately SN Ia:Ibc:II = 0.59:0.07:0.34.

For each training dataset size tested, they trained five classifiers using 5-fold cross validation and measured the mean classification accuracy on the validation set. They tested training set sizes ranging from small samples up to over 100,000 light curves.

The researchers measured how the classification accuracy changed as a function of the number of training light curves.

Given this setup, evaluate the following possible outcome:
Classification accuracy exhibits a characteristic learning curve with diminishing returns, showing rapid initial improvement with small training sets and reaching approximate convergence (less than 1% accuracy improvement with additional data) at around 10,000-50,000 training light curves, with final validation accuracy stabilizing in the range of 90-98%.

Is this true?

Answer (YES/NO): NO